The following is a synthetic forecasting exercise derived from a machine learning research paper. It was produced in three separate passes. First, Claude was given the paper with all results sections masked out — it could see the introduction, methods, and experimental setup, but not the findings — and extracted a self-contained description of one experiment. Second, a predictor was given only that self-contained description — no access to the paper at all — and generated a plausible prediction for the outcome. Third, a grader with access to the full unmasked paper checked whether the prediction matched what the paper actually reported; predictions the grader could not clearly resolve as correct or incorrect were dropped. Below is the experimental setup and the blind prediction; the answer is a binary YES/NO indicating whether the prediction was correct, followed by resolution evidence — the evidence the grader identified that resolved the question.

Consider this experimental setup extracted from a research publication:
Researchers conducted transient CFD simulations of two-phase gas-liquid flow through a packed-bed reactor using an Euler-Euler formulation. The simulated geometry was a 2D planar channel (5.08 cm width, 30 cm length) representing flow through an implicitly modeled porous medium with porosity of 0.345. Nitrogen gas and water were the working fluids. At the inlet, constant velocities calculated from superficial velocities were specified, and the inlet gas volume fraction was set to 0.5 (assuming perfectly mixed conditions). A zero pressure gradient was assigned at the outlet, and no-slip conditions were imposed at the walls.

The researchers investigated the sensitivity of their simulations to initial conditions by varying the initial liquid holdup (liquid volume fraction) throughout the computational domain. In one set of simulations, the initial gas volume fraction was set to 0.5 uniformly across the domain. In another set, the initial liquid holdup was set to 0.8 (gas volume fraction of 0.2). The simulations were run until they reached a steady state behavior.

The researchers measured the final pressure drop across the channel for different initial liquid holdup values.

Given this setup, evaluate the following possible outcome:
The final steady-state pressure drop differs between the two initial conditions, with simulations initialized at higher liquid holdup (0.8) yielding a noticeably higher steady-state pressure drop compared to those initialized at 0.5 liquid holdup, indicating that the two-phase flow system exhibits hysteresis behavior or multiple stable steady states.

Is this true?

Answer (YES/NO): NO